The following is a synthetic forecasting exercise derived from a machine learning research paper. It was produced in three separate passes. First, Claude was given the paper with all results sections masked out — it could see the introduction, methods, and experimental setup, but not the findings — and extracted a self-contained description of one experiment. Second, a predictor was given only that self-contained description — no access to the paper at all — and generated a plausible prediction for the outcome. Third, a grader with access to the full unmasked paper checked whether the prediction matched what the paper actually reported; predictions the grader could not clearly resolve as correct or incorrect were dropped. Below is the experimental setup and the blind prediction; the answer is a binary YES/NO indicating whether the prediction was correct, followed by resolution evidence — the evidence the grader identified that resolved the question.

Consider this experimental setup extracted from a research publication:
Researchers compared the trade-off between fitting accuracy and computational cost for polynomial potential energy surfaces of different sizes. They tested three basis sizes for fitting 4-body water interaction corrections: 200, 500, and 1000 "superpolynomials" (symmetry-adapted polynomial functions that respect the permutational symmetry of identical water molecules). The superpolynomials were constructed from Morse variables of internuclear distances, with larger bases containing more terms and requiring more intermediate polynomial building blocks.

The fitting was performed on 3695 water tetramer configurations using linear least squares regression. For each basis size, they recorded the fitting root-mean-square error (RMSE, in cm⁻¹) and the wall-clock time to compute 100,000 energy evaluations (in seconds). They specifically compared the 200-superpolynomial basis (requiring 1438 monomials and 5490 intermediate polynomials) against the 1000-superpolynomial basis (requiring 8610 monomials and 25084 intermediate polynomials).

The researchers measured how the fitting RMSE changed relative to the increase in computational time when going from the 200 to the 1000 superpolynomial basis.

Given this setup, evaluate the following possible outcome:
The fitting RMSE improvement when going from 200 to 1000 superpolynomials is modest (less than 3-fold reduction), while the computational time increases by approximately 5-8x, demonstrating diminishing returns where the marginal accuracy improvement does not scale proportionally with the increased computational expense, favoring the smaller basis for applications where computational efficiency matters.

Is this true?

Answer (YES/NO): YES